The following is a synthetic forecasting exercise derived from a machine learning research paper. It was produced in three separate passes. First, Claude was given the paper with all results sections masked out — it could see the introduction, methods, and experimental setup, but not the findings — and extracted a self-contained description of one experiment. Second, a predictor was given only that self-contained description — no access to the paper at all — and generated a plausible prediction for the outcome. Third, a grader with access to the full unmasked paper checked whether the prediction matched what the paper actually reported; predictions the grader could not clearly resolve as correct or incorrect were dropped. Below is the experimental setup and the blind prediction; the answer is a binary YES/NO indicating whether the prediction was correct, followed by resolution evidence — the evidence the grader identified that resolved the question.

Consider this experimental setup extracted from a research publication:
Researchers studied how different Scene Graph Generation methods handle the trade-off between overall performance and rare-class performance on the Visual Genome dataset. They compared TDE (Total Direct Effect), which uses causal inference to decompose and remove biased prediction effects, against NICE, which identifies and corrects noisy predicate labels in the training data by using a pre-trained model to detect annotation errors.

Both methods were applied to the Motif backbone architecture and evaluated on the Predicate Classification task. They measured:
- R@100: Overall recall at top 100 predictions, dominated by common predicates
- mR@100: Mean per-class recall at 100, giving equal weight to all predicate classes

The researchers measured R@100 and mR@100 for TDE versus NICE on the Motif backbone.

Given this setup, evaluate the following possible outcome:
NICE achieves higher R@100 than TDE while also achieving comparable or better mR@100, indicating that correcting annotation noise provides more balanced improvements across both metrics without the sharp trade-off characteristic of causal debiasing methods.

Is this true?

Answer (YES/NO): YES